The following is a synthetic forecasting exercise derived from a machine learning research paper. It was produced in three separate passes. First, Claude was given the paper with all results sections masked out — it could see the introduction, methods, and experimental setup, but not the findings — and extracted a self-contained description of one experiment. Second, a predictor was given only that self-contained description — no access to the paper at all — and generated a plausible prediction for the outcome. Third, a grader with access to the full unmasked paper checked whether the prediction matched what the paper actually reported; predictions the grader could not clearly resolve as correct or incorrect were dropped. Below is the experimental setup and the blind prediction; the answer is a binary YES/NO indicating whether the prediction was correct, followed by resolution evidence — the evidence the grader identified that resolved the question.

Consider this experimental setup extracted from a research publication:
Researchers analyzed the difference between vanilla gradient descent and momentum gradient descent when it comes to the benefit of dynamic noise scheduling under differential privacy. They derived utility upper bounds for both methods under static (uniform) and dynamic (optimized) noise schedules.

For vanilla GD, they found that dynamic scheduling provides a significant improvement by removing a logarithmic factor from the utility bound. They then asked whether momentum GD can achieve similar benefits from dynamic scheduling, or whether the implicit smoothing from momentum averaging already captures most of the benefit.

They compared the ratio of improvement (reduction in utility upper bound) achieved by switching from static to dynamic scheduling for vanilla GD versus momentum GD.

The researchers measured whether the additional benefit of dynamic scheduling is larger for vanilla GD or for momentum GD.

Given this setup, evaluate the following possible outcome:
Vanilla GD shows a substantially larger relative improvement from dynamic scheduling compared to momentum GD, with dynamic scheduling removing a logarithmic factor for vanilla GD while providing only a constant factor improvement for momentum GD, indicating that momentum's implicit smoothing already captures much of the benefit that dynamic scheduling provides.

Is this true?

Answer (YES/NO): NO